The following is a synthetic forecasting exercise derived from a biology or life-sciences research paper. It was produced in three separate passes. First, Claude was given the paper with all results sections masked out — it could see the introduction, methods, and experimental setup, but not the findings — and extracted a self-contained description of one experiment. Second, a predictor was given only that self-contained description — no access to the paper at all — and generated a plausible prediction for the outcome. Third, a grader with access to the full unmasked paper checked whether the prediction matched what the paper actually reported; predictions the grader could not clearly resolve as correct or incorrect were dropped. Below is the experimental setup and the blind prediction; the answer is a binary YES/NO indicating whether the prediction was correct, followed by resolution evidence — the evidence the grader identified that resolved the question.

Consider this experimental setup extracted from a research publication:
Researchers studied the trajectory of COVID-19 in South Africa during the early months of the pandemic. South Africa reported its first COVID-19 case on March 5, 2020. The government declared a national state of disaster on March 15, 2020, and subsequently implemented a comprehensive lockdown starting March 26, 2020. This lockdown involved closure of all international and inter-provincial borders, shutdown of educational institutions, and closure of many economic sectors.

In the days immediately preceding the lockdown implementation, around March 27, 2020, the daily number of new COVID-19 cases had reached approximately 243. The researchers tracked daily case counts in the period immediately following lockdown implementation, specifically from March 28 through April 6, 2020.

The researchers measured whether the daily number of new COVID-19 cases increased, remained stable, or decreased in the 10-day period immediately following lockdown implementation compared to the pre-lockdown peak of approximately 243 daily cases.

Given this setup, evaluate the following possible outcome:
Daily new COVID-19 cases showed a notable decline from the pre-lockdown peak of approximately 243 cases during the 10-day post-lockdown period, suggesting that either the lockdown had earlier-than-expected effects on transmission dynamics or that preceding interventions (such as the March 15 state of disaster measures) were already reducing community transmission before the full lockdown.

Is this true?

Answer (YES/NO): YES